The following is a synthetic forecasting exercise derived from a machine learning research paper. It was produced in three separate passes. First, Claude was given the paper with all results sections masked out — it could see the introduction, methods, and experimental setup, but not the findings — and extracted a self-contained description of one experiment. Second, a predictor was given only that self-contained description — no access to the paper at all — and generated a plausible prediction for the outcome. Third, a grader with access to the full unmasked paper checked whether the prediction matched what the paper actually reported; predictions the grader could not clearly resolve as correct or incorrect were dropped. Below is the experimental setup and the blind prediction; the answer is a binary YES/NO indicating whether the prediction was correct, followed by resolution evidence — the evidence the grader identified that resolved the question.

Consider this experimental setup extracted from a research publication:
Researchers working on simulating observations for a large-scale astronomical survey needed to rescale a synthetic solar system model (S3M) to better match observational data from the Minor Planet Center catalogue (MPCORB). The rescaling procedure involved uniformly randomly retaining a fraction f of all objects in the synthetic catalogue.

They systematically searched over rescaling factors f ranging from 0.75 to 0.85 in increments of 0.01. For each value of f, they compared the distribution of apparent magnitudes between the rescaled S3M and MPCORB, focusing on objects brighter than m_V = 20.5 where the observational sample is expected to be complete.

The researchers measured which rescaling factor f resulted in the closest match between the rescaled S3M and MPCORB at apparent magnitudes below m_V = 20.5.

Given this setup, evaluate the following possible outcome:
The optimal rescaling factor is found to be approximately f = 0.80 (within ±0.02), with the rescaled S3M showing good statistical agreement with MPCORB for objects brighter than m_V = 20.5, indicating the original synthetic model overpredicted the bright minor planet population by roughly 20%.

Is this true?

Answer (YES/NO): NO